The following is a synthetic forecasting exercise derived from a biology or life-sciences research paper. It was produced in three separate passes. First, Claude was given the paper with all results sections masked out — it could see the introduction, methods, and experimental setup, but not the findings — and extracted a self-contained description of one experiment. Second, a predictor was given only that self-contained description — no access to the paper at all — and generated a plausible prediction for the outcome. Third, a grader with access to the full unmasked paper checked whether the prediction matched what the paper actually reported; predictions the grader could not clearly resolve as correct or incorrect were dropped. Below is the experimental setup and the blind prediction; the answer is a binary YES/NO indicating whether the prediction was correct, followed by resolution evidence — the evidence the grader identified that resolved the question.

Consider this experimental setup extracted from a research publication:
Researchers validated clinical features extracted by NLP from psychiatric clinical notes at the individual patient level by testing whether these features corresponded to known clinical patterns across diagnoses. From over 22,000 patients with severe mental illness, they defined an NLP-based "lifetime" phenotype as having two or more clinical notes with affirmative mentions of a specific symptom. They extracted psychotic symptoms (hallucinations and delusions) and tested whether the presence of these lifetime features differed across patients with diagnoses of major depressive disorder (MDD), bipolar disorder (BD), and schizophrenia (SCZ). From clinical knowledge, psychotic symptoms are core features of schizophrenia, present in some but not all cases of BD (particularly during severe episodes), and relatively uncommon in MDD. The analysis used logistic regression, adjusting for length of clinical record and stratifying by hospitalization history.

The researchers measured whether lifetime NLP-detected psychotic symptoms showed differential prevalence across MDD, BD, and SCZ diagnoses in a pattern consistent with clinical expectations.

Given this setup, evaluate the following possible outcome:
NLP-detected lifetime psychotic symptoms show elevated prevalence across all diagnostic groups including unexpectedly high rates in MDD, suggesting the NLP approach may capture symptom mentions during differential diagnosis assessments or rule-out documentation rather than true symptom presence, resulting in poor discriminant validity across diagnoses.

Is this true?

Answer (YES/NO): NO